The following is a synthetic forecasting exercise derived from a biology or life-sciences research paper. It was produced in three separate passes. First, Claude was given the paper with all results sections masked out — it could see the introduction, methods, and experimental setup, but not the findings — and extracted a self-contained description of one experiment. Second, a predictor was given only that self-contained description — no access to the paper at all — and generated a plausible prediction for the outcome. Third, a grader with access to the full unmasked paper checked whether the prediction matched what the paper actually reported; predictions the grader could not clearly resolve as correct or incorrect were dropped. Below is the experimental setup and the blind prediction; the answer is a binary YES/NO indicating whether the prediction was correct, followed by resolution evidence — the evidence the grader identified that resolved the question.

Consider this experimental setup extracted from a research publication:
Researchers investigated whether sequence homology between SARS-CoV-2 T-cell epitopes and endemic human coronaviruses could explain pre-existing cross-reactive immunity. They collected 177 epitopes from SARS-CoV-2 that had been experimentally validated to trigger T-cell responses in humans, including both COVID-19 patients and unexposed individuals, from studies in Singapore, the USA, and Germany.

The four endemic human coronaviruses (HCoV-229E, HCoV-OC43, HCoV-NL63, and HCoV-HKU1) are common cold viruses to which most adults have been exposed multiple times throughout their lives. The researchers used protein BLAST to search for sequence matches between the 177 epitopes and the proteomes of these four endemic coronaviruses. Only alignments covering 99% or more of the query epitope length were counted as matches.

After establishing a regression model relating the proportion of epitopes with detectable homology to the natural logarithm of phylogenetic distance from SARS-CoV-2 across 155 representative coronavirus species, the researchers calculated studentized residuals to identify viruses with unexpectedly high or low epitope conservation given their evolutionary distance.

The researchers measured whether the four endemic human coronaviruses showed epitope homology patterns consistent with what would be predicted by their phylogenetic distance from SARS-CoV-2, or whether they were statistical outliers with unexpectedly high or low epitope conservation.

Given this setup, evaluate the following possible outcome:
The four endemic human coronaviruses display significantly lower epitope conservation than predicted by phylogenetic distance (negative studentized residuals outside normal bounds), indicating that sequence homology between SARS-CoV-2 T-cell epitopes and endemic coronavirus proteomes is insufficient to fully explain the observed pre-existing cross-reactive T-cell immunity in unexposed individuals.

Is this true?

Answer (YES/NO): NO